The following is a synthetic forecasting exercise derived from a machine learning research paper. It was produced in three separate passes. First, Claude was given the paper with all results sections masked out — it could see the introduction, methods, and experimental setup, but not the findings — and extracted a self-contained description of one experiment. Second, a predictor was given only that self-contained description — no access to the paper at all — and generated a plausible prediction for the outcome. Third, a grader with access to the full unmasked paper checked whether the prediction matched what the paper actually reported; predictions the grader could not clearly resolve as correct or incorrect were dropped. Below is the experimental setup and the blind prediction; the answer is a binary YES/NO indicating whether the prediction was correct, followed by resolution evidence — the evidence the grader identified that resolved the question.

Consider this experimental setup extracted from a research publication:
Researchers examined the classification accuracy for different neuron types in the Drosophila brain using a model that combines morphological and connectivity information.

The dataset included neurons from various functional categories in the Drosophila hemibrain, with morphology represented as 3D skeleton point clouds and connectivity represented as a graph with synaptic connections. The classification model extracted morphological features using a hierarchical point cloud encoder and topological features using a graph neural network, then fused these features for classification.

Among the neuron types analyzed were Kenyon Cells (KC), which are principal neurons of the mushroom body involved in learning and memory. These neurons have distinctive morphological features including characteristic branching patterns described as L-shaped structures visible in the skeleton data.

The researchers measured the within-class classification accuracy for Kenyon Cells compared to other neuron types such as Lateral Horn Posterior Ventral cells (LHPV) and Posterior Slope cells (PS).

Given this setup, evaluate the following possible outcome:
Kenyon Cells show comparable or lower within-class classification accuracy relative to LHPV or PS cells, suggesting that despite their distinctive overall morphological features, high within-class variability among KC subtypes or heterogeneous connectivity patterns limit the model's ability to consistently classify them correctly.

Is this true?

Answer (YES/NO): NO